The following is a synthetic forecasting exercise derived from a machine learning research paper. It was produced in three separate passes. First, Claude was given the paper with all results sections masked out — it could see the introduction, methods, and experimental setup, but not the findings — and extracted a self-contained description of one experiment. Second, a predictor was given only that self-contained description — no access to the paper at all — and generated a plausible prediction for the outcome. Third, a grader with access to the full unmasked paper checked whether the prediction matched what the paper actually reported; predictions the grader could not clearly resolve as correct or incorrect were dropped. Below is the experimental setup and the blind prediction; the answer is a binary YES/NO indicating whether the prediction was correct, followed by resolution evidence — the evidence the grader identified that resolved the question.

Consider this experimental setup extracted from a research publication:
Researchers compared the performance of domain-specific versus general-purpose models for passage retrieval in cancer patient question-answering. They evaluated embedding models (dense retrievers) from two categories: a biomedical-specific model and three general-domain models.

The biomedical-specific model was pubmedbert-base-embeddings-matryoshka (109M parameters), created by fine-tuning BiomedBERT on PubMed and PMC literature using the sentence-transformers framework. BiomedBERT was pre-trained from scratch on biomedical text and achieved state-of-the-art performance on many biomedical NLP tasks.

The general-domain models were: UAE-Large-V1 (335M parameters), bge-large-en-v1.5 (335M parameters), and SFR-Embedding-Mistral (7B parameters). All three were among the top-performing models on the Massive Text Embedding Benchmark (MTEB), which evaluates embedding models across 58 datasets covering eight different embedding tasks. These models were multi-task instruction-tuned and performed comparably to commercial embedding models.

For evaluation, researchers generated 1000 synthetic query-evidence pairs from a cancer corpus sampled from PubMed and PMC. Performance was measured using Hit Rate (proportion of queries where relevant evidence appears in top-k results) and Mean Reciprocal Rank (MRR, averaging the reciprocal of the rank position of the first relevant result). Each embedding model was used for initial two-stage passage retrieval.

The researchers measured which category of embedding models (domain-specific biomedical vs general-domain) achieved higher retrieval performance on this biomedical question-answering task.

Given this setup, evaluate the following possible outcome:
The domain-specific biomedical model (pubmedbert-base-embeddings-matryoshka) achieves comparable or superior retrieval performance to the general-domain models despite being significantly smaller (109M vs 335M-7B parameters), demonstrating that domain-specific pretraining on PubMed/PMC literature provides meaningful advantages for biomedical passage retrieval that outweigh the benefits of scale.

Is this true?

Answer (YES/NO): NO